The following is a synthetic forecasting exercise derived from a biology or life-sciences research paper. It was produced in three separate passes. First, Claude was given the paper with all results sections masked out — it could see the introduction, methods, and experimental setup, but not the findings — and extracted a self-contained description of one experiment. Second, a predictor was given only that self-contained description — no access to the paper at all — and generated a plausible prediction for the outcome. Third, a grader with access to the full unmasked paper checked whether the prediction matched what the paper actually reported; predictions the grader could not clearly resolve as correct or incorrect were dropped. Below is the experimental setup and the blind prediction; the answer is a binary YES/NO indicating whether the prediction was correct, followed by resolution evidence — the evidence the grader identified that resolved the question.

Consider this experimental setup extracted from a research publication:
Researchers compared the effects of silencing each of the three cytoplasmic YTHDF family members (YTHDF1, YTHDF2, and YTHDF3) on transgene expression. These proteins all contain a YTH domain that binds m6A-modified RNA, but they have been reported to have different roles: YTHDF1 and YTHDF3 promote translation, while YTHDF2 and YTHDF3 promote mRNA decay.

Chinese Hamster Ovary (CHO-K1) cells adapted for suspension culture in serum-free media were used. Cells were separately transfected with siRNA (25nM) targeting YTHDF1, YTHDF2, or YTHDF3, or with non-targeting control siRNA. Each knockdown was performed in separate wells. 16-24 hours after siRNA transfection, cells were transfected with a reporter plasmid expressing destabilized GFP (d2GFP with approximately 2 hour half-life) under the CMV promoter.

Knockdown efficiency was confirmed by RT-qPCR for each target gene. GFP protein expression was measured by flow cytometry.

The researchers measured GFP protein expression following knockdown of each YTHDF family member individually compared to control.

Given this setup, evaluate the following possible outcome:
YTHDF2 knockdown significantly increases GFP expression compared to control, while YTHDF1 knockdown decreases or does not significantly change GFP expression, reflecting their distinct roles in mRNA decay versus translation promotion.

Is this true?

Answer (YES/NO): YES